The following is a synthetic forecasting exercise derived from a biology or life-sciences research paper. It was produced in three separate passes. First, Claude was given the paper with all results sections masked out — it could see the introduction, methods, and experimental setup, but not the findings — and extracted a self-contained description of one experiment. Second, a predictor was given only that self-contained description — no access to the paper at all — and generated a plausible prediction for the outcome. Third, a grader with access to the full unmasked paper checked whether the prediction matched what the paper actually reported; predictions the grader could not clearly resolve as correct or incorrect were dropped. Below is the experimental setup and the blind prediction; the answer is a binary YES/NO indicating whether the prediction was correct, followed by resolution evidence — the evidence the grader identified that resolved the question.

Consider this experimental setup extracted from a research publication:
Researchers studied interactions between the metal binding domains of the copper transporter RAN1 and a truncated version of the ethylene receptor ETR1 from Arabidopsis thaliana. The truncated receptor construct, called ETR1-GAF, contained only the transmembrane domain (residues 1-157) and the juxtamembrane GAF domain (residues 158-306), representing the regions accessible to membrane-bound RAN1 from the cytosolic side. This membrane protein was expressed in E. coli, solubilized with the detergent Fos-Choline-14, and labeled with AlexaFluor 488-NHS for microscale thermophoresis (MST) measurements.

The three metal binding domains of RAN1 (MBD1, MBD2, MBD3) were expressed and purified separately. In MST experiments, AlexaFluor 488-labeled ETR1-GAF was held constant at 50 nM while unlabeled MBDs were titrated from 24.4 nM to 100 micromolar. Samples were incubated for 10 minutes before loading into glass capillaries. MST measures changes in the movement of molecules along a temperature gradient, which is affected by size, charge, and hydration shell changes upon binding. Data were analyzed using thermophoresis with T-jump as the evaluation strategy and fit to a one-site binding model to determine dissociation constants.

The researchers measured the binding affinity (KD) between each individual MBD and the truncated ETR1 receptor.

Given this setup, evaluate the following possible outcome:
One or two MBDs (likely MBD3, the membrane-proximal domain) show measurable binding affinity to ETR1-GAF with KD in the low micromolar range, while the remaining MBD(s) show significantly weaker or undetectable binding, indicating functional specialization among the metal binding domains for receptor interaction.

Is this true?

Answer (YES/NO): NO